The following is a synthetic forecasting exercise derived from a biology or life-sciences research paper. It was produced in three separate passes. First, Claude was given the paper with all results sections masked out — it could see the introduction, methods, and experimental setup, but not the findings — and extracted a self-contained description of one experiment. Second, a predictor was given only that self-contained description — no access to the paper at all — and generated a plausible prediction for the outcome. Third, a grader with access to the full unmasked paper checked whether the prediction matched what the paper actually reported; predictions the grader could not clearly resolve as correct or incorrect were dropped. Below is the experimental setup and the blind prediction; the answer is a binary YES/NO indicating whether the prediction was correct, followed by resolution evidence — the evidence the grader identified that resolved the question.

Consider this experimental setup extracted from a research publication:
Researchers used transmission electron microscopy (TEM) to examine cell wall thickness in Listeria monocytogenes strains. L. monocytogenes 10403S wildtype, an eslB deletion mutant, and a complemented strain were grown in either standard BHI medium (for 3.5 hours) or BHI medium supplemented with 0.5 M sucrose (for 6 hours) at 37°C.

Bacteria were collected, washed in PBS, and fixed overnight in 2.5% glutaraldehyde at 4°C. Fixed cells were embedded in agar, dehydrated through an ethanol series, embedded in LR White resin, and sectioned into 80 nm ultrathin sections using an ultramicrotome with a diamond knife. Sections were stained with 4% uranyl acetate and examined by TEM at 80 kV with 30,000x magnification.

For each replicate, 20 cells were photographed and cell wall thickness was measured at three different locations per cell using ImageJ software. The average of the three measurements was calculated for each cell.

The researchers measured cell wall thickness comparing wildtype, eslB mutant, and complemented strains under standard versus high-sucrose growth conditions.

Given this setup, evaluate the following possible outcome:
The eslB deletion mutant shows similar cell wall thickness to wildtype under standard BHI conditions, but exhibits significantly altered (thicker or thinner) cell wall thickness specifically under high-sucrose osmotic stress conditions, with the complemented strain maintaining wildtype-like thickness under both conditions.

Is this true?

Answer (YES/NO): NO